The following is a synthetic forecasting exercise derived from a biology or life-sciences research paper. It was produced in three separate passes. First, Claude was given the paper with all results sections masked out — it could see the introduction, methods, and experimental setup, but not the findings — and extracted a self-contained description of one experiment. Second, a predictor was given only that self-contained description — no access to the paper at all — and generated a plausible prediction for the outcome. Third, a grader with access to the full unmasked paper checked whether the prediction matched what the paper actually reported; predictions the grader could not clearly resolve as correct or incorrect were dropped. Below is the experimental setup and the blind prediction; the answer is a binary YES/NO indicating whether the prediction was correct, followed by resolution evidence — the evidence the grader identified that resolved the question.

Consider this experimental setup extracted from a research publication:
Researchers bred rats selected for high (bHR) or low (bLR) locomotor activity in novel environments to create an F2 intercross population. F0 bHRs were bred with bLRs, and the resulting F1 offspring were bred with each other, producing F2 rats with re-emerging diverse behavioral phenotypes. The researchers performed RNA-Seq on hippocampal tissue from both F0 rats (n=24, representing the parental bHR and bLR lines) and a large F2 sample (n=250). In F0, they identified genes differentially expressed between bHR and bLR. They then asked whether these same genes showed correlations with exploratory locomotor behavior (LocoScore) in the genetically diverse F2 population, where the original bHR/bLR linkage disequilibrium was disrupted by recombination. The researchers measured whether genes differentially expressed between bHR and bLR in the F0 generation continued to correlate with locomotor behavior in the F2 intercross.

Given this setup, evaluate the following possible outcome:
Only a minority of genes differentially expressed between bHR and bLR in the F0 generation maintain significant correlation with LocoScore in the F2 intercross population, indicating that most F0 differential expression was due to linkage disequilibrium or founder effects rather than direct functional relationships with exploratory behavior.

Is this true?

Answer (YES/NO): NO